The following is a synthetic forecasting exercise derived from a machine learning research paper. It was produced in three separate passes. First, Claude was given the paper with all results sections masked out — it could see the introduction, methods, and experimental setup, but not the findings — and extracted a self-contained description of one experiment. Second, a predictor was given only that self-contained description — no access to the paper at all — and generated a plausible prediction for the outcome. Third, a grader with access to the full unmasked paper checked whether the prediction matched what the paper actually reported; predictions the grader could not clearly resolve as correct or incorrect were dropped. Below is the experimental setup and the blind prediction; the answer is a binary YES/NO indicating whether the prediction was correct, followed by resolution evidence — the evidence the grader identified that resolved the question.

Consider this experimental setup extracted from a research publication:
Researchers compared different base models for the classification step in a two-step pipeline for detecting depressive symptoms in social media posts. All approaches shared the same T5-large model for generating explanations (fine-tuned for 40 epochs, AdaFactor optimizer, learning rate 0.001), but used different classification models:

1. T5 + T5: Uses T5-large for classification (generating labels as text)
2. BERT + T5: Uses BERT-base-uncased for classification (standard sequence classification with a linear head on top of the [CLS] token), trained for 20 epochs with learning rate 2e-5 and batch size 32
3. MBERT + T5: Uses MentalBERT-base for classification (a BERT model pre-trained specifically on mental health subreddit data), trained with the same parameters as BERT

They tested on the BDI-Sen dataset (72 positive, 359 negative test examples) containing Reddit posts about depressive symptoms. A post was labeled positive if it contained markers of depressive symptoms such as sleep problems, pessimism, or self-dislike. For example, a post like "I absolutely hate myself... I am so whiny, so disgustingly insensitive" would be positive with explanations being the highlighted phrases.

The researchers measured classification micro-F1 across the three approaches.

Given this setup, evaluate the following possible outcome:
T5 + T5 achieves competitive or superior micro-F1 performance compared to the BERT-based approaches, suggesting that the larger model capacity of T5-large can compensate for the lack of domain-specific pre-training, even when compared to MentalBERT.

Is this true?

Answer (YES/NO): NO